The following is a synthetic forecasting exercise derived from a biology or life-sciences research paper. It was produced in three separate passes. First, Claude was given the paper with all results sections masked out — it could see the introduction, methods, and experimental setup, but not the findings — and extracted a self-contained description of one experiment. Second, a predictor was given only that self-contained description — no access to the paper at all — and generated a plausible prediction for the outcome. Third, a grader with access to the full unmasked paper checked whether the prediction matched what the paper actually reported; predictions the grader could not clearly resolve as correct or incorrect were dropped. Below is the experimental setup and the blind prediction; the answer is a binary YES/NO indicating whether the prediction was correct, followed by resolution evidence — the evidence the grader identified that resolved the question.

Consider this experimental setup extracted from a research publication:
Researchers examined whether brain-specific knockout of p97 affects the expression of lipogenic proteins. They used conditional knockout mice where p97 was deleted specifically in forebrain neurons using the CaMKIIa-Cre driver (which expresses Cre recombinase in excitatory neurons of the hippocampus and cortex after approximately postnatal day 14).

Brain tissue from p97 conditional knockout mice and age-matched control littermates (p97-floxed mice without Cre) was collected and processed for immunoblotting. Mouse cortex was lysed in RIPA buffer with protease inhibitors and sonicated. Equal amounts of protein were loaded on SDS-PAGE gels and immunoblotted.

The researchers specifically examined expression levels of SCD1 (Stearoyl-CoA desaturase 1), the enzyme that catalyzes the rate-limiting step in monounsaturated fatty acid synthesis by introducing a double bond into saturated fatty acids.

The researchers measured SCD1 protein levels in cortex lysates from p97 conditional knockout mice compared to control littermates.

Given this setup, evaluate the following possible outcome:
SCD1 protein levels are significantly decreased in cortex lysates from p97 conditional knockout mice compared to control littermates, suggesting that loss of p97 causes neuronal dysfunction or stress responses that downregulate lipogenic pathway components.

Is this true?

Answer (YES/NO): YES